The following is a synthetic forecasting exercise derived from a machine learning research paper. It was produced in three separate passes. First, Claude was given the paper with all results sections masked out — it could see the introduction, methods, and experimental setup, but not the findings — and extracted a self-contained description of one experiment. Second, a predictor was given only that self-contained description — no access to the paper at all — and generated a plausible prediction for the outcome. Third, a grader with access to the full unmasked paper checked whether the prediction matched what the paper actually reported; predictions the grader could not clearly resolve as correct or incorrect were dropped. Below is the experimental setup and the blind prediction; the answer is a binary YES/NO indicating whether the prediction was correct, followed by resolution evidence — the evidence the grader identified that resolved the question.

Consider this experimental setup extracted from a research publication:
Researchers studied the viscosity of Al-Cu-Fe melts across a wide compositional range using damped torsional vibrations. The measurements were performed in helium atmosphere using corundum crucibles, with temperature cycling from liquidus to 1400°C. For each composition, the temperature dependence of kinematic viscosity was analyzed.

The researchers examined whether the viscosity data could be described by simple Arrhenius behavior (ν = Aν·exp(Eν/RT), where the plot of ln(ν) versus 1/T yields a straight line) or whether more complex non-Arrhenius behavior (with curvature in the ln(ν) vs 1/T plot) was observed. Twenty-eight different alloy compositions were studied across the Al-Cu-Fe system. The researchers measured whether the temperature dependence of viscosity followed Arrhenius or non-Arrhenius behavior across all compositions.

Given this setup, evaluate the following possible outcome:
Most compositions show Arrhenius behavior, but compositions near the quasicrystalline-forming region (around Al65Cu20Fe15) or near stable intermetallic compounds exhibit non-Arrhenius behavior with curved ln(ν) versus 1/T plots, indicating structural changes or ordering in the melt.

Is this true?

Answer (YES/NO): NO